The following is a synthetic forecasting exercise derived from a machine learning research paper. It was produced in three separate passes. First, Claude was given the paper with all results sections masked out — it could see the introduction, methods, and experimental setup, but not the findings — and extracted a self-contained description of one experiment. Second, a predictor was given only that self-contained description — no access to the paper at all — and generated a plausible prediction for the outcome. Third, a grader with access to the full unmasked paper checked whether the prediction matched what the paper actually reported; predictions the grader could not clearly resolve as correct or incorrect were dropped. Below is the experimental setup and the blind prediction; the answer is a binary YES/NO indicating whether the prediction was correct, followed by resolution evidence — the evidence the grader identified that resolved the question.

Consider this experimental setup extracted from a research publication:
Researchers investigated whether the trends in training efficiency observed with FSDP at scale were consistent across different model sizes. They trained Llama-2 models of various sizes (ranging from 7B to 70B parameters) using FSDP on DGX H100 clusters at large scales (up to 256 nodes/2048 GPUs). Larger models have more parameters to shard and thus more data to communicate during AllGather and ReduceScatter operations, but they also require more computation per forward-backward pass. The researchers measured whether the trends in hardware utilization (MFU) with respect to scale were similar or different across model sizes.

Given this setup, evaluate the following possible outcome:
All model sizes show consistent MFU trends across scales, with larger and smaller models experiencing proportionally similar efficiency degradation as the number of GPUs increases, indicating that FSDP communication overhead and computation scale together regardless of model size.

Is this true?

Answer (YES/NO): NO